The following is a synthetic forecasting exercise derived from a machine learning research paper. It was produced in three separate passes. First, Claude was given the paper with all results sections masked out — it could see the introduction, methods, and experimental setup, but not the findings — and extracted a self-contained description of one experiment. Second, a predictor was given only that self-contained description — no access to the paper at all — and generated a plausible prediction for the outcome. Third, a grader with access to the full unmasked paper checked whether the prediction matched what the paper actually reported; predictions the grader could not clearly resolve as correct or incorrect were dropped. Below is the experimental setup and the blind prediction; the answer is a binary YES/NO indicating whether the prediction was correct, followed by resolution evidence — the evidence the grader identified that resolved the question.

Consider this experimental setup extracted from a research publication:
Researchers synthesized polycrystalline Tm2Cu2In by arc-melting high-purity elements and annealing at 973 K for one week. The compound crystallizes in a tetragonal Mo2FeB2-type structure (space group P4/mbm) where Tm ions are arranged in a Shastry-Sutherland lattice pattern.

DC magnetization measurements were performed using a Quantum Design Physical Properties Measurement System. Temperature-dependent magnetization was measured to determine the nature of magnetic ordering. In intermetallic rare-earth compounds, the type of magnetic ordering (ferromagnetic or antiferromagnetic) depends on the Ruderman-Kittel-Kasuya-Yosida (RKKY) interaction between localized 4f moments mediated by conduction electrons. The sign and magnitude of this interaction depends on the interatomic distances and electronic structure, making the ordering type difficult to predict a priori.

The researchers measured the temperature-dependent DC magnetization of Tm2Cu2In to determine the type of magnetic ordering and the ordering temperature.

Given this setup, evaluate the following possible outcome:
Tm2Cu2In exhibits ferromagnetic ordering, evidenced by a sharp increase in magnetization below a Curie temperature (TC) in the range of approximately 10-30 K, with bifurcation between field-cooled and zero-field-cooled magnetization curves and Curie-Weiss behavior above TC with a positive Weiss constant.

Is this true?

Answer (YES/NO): NO